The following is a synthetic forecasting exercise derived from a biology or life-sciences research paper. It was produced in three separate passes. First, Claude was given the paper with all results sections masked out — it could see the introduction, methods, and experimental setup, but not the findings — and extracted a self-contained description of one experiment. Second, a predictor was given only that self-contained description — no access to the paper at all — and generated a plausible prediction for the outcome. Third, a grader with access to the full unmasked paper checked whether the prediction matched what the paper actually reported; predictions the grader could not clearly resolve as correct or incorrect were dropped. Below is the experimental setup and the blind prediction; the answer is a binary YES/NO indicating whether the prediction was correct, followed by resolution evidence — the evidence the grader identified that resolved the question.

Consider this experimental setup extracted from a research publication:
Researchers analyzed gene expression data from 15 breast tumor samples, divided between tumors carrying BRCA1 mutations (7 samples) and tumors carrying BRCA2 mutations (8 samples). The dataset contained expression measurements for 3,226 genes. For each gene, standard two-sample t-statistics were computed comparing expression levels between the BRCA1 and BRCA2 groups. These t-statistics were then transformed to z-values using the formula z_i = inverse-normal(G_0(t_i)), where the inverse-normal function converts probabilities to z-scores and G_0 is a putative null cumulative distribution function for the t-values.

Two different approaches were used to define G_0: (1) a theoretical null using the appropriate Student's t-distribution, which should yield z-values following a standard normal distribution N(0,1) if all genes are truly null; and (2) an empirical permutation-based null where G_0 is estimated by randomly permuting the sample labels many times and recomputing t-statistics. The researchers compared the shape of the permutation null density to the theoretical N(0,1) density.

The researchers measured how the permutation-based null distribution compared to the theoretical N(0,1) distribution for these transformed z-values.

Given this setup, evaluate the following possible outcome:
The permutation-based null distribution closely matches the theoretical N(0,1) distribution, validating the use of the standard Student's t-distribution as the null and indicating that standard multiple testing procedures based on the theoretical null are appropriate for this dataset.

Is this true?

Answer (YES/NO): NO